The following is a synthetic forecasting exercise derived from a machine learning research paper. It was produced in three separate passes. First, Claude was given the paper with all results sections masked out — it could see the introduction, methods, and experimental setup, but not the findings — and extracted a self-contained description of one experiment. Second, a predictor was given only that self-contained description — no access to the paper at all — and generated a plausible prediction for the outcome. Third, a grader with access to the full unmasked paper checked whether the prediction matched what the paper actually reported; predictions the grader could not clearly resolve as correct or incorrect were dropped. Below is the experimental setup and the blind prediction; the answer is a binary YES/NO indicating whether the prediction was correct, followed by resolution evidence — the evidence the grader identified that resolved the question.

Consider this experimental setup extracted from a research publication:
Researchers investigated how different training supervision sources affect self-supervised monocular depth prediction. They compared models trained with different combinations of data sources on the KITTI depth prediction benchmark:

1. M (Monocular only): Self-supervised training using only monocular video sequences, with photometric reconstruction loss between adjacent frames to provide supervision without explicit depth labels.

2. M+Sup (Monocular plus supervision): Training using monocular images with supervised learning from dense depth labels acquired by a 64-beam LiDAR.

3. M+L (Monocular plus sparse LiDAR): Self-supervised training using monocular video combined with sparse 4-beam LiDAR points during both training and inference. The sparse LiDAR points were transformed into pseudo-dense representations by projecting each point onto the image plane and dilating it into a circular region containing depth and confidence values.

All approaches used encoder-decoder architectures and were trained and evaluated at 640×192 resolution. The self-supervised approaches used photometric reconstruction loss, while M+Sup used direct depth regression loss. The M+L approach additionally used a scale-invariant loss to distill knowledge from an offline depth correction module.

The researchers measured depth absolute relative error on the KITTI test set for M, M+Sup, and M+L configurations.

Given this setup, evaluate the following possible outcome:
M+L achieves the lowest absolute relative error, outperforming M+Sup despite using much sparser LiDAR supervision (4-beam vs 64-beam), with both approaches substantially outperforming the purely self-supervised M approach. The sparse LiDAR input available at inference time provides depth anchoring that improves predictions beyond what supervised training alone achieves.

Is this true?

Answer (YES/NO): YES